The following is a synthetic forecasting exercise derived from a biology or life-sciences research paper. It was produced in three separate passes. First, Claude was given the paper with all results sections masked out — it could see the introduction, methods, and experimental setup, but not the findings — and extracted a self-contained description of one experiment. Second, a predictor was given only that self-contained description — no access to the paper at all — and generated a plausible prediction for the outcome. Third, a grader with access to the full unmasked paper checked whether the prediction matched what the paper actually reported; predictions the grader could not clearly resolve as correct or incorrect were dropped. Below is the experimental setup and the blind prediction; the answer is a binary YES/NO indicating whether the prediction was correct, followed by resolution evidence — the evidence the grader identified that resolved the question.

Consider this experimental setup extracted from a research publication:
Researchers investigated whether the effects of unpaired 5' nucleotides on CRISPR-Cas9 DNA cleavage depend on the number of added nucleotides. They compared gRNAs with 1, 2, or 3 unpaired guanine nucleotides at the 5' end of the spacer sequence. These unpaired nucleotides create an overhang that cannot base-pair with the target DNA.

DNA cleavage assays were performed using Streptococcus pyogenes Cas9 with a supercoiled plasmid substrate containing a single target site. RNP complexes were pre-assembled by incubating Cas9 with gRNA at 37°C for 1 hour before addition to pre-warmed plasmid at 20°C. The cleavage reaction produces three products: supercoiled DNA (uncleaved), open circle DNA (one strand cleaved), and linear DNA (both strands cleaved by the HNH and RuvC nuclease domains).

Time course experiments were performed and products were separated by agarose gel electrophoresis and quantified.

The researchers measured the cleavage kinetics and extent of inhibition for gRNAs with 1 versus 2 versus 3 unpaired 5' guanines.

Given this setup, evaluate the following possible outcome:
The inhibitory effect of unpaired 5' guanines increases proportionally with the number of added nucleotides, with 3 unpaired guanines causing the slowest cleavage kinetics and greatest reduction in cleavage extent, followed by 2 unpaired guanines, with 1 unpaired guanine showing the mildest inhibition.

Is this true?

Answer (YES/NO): NO